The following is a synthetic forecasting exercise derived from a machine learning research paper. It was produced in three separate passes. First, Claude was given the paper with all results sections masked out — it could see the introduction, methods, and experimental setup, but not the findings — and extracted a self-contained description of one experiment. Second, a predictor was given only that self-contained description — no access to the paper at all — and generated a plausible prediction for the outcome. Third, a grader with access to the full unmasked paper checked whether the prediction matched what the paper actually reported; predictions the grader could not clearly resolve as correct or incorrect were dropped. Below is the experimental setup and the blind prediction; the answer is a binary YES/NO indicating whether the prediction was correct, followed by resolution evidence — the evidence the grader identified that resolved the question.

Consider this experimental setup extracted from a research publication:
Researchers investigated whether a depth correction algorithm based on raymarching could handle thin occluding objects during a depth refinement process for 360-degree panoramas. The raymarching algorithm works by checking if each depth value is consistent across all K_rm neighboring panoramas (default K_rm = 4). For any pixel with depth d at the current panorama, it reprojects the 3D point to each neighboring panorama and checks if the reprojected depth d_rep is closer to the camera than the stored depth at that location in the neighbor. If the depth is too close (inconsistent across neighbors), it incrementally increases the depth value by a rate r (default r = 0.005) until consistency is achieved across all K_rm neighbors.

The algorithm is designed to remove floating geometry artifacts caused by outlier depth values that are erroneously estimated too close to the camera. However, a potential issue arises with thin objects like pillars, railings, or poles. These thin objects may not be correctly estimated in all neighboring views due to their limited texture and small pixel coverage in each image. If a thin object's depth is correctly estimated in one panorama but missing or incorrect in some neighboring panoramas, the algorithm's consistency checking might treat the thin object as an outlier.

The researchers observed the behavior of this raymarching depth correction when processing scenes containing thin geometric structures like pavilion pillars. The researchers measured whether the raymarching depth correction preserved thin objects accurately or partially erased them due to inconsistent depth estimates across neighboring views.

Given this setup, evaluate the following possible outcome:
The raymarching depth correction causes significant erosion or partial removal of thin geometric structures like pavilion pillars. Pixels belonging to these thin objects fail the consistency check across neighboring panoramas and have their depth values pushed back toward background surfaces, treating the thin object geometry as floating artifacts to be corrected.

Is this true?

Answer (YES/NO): YES